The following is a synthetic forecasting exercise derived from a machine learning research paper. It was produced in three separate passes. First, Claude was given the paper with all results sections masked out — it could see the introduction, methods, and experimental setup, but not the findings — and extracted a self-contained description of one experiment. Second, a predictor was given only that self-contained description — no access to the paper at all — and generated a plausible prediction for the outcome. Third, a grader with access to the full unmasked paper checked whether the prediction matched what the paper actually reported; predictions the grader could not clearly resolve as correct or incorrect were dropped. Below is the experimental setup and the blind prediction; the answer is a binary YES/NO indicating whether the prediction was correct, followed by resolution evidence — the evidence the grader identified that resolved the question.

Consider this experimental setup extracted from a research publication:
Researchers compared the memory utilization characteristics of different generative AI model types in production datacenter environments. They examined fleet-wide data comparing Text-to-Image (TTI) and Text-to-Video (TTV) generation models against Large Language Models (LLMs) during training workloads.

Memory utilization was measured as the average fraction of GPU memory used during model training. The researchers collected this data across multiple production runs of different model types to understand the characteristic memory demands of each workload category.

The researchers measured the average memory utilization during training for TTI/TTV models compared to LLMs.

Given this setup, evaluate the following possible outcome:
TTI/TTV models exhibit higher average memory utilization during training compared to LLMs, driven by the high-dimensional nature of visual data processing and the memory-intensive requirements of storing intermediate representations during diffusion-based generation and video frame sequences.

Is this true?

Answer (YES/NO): YES